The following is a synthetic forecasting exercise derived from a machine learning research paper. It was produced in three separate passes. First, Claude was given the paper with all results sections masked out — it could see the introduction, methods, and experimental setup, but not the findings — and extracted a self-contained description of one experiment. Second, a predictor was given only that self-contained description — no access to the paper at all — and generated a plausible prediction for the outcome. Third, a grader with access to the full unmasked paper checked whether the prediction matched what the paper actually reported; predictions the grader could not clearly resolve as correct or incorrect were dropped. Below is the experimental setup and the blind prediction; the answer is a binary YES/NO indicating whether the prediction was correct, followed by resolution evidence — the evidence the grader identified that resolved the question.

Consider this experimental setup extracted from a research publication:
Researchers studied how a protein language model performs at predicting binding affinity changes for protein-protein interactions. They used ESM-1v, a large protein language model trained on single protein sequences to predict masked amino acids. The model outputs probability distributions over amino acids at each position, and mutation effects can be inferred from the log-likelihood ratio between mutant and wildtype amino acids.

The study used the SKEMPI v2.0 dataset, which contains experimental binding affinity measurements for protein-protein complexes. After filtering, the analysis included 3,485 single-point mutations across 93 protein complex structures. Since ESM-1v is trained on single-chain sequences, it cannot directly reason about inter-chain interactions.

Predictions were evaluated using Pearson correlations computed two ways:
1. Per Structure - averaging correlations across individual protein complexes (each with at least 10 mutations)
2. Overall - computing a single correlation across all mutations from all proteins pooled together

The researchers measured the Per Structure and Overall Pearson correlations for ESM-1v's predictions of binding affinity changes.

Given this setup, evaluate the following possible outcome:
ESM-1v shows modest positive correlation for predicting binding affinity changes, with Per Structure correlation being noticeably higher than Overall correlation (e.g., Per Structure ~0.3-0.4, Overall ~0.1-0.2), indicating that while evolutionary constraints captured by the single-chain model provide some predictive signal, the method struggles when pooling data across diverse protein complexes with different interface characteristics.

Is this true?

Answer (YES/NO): NO